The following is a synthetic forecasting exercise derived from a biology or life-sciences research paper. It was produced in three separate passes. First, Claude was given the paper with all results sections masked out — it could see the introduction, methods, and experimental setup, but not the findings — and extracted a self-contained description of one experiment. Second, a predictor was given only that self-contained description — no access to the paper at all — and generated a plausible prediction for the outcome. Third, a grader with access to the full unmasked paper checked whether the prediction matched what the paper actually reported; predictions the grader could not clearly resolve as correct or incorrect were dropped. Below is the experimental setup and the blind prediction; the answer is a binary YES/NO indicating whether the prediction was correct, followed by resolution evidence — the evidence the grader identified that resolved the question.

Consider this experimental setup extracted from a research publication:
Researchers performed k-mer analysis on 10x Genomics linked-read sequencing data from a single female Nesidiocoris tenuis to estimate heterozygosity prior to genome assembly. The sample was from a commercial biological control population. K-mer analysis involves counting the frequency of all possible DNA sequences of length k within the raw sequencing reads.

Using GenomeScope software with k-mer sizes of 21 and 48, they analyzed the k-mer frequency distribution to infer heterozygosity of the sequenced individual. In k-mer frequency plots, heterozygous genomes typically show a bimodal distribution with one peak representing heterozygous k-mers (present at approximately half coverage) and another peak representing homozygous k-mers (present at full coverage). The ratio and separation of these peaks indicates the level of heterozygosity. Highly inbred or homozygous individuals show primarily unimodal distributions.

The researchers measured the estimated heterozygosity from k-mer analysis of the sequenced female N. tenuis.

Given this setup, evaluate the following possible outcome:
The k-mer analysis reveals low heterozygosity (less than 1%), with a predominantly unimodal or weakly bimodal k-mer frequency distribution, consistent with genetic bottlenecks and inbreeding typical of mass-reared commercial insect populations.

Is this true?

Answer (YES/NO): NO